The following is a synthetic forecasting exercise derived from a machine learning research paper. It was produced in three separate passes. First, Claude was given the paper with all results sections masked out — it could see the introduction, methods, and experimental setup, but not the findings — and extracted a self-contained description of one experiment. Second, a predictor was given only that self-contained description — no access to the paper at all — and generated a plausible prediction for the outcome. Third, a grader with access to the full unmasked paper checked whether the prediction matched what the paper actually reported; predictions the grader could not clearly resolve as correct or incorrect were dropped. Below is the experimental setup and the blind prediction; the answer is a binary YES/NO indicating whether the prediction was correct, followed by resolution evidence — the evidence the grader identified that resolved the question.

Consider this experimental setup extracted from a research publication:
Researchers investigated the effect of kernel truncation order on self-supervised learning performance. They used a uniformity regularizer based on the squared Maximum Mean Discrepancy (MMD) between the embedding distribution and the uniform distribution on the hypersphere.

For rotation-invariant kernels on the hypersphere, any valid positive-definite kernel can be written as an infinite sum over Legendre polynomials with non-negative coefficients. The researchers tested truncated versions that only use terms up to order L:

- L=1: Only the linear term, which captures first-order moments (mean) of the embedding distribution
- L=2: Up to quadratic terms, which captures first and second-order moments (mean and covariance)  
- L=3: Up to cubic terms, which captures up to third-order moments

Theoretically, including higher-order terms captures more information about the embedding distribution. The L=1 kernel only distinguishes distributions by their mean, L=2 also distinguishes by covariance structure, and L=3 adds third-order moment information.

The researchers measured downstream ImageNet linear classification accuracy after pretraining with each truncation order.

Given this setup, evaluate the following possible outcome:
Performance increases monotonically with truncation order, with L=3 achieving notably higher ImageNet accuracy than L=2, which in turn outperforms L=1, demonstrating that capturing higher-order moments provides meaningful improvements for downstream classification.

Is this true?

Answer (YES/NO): NO